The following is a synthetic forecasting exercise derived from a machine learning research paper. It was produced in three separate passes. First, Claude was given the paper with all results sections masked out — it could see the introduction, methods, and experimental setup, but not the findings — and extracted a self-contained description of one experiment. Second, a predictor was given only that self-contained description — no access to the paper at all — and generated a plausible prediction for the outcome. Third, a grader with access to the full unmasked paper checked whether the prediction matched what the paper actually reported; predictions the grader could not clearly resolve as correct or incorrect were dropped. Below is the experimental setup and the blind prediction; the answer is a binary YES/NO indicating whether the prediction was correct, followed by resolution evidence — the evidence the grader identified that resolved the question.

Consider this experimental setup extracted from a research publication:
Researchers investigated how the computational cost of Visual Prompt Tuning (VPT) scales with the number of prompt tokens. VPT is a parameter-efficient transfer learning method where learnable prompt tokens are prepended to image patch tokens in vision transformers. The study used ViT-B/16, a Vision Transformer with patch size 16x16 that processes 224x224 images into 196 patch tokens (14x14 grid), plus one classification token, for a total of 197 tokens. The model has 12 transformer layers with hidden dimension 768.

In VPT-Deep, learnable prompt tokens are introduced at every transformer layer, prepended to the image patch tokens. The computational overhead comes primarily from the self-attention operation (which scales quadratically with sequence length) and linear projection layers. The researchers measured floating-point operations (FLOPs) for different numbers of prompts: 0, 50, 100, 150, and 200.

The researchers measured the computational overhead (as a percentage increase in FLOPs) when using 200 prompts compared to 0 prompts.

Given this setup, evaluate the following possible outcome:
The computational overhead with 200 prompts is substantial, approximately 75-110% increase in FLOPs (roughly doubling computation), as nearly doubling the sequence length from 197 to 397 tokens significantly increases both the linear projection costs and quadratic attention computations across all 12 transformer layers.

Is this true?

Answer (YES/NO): YES